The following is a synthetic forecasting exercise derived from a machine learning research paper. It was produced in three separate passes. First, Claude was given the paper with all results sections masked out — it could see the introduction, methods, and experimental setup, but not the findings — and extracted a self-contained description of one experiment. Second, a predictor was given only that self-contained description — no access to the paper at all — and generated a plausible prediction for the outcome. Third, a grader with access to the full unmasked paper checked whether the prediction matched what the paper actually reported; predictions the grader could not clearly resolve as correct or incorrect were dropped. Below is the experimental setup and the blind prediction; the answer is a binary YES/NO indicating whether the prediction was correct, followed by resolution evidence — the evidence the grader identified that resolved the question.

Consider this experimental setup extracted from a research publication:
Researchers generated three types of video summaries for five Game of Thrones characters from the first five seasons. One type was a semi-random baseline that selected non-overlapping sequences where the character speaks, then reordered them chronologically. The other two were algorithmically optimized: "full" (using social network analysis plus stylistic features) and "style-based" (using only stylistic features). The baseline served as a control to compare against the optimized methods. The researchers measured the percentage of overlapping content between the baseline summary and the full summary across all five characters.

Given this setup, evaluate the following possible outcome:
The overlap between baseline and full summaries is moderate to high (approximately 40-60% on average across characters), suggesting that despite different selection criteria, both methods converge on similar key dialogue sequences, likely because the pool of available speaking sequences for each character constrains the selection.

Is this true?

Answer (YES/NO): NO